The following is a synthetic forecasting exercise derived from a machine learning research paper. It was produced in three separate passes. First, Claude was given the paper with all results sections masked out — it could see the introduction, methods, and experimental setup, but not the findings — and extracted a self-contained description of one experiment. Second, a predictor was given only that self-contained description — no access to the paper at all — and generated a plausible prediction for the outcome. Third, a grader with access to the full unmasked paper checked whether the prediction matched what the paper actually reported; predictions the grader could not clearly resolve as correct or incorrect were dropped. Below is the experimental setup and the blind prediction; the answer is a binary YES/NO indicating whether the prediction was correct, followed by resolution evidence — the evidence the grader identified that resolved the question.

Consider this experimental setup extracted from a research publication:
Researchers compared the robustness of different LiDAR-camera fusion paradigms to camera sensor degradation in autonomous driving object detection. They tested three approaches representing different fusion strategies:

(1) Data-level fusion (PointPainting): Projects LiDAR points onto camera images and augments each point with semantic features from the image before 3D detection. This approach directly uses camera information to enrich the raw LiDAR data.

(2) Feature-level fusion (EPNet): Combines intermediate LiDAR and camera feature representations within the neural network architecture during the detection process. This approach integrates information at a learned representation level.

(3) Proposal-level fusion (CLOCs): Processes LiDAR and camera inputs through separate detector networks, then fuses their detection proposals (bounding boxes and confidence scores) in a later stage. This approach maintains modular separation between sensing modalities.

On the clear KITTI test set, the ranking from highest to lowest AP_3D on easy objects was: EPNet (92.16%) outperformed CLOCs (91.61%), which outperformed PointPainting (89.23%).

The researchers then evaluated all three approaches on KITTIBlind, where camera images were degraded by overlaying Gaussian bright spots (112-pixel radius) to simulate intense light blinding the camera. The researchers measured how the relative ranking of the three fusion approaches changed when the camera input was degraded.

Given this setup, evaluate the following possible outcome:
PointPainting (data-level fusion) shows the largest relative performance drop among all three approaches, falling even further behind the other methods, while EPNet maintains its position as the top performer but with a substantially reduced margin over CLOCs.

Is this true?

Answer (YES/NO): NO